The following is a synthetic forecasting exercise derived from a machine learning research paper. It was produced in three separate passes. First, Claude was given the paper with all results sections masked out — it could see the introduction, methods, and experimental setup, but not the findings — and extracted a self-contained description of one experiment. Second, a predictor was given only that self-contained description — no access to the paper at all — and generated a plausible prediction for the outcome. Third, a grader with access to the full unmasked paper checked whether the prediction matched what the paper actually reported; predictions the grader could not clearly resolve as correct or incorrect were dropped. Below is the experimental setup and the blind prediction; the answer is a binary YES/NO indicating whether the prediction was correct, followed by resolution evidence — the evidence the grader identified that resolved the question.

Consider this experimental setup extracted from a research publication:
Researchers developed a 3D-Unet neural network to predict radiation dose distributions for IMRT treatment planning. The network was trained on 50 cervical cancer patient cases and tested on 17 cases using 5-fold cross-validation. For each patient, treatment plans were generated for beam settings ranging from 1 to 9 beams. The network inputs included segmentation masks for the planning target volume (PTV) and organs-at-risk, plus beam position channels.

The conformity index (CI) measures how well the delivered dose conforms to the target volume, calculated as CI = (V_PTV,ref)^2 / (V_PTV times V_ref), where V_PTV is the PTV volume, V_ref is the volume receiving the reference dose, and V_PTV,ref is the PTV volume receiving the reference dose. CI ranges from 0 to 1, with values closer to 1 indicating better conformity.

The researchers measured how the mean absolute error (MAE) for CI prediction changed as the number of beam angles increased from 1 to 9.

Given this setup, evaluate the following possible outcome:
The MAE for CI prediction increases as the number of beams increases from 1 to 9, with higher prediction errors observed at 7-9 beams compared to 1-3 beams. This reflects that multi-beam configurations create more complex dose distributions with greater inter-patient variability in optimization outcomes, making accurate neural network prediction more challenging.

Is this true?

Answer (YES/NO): YES